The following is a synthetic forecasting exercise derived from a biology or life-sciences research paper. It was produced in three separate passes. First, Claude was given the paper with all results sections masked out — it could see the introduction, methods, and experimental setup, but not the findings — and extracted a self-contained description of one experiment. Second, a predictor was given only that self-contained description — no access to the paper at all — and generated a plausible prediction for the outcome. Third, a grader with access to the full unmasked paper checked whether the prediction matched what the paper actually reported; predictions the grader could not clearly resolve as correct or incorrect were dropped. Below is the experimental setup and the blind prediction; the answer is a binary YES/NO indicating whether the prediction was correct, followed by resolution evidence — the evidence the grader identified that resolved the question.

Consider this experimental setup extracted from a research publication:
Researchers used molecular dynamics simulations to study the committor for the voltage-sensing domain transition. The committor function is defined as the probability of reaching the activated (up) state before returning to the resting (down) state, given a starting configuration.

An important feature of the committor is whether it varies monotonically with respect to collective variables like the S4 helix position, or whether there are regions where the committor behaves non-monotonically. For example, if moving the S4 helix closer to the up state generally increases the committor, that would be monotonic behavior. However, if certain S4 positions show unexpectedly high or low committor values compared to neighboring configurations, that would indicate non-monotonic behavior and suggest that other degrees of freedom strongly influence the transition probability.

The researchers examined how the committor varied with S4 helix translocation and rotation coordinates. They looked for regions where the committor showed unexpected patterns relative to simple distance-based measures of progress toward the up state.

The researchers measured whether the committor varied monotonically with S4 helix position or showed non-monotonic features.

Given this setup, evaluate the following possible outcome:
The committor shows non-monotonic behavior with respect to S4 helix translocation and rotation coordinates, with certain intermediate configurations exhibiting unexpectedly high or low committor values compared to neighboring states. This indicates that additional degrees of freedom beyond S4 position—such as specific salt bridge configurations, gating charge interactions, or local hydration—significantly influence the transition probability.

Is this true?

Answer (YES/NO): YES